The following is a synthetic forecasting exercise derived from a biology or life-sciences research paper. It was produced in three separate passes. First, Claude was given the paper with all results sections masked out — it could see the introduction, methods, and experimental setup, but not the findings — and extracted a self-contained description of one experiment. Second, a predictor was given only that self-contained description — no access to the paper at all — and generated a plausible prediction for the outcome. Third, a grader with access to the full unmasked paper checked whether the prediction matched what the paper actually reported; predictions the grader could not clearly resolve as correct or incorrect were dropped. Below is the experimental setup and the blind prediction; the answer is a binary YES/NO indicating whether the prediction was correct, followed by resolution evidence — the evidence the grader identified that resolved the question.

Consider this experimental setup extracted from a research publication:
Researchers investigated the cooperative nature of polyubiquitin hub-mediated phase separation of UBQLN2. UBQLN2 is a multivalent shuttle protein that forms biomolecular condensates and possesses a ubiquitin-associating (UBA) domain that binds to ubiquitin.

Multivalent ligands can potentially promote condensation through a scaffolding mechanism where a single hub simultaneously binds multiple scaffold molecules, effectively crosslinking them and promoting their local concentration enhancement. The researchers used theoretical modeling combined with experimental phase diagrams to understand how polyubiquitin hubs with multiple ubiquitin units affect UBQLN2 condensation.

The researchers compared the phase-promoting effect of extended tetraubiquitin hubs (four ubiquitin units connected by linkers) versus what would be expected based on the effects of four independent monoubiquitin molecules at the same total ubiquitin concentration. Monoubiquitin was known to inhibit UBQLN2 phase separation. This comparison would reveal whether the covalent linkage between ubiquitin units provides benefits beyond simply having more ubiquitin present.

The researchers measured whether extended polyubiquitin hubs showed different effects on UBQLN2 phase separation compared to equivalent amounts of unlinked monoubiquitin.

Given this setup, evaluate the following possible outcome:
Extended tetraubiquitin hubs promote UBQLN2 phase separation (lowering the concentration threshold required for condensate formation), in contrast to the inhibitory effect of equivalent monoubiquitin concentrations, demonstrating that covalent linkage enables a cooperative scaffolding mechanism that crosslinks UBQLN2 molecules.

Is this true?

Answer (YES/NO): YES